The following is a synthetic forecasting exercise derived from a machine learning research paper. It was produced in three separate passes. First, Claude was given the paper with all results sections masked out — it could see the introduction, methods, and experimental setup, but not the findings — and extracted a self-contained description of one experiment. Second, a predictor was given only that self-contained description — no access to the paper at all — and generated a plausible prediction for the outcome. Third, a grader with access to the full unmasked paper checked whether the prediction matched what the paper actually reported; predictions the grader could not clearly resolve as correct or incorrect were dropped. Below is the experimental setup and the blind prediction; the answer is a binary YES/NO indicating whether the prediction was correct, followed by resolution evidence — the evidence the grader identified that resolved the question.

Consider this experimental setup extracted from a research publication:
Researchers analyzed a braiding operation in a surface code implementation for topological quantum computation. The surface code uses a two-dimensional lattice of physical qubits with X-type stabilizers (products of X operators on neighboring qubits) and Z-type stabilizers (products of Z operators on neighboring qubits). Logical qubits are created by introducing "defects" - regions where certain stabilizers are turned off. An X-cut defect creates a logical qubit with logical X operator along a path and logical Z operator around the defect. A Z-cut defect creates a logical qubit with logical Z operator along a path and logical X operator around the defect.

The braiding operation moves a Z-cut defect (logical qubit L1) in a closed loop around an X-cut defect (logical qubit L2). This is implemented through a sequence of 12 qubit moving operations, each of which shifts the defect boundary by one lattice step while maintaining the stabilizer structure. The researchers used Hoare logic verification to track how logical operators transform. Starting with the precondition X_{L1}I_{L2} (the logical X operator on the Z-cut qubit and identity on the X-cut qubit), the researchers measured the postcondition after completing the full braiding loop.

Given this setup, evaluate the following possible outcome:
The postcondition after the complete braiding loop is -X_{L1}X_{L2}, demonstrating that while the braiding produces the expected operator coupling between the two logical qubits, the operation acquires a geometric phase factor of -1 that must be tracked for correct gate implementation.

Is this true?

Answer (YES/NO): NO